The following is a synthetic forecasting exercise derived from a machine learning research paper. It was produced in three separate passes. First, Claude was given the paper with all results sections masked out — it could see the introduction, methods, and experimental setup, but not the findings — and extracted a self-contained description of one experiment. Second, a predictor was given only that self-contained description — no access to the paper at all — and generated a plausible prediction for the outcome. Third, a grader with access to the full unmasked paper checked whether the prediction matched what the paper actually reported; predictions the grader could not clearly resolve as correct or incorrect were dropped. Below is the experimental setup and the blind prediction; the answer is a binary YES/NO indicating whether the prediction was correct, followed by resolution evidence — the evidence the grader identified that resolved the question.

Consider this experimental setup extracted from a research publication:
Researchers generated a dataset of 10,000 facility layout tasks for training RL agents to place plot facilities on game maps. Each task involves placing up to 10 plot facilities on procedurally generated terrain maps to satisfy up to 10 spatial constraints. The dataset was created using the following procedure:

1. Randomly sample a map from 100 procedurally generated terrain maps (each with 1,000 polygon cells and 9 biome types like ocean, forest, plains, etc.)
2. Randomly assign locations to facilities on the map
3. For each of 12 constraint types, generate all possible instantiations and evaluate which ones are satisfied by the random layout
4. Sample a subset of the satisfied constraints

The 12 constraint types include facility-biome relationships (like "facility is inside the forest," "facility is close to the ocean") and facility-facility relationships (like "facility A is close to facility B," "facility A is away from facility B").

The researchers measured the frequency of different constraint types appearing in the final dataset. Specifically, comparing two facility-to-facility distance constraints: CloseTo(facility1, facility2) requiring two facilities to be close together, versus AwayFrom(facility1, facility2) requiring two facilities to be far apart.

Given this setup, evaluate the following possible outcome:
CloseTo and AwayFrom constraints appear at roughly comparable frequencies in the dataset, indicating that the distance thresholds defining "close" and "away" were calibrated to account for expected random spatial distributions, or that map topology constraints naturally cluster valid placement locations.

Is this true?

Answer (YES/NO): NO